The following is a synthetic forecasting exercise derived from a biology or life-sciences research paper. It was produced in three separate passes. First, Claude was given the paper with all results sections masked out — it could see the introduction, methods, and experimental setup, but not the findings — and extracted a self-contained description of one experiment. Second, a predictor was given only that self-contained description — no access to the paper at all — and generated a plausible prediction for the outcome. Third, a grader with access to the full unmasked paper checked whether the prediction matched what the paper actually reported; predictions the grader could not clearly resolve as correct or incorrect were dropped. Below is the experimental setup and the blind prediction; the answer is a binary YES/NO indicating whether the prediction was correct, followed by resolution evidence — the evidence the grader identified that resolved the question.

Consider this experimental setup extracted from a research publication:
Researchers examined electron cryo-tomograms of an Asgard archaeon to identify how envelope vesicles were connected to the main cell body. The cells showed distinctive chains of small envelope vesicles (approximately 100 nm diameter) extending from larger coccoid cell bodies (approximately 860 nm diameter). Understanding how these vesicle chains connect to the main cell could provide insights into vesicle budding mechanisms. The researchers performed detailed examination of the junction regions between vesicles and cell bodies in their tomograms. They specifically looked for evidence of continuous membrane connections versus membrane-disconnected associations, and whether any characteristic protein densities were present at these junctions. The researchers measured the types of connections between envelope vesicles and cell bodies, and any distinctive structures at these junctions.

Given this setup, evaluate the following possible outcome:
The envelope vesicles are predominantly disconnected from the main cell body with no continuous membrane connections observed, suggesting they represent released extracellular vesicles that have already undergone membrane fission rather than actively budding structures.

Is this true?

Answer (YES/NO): NO